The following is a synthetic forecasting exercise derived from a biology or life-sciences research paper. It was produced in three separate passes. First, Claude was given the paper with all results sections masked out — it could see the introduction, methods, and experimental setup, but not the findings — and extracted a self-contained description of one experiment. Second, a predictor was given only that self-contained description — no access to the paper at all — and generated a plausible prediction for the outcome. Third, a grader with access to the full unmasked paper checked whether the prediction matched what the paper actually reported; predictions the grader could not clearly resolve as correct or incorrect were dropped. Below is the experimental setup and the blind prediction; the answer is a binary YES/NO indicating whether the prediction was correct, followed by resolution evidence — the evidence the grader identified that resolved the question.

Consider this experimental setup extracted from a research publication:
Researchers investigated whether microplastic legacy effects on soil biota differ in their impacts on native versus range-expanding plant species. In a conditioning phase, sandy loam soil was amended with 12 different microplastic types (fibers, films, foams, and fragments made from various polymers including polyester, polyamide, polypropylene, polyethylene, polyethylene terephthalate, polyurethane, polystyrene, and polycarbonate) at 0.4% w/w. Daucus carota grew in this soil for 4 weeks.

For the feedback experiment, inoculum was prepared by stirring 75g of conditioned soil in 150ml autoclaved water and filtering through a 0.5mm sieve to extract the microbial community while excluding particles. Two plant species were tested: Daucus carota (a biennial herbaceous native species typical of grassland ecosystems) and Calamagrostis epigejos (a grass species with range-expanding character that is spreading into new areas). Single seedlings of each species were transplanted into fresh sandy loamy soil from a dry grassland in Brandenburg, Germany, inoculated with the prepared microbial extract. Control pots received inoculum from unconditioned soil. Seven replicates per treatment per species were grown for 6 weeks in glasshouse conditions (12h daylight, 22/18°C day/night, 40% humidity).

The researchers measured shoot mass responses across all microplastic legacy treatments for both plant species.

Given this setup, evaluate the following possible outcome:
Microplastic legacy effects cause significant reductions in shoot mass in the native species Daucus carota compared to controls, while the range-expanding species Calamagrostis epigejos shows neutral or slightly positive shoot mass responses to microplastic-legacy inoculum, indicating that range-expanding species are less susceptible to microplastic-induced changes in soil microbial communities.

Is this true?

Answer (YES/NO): NO